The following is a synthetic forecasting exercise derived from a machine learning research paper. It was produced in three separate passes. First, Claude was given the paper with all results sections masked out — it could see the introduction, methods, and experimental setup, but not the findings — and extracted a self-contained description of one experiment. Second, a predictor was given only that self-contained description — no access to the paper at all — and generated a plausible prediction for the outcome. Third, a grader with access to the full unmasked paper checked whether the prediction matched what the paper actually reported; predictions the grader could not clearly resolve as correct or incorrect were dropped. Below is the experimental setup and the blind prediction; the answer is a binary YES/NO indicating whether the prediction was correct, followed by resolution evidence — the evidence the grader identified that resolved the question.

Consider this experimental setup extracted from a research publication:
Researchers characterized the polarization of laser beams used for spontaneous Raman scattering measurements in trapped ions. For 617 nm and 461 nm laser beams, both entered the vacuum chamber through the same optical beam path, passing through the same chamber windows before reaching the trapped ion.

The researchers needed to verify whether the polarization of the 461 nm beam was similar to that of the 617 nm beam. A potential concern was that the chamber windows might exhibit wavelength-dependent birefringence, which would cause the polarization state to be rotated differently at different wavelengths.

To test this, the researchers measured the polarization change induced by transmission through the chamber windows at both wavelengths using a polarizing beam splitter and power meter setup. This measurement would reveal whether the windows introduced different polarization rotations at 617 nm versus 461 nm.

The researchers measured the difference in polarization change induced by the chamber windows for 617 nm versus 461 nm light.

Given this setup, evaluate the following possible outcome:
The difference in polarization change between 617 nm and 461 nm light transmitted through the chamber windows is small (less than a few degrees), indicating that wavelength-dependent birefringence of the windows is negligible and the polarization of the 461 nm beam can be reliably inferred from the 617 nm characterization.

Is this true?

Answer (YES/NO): YES